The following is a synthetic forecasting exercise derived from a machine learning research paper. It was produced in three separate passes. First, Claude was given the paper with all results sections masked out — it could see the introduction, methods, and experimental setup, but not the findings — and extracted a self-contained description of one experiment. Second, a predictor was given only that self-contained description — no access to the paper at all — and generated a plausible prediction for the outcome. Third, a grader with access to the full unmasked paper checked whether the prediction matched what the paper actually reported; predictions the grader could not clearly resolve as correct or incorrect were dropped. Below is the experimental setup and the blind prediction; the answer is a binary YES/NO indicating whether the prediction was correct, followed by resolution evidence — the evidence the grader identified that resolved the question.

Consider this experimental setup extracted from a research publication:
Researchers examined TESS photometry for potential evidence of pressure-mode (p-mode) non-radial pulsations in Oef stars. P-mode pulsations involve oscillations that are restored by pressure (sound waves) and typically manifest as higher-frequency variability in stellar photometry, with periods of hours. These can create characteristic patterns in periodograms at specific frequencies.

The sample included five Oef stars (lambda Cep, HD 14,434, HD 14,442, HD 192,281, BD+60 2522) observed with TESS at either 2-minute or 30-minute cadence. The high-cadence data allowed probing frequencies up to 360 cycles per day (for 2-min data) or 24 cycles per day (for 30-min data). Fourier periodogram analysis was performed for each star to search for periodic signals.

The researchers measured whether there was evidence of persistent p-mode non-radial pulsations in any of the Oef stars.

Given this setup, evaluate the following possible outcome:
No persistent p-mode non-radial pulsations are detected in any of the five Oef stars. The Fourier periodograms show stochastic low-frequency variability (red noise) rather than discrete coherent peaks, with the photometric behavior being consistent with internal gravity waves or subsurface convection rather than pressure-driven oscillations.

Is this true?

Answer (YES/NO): YES